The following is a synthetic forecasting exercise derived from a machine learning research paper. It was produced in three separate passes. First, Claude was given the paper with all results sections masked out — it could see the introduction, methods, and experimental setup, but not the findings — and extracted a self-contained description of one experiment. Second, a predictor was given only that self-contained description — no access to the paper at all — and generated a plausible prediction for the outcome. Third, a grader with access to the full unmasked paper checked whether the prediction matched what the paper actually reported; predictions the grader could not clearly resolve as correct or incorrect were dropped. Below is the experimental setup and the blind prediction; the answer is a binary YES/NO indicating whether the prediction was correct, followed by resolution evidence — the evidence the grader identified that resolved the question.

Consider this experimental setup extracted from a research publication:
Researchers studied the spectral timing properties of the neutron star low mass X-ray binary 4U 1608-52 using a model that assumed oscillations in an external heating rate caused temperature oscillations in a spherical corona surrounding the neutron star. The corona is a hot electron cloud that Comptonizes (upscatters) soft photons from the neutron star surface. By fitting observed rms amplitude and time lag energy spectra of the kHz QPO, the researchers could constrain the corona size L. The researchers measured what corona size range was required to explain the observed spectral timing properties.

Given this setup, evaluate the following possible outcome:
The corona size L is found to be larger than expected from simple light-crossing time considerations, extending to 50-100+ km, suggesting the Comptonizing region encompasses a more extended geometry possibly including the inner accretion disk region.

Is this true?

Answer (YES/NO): NO